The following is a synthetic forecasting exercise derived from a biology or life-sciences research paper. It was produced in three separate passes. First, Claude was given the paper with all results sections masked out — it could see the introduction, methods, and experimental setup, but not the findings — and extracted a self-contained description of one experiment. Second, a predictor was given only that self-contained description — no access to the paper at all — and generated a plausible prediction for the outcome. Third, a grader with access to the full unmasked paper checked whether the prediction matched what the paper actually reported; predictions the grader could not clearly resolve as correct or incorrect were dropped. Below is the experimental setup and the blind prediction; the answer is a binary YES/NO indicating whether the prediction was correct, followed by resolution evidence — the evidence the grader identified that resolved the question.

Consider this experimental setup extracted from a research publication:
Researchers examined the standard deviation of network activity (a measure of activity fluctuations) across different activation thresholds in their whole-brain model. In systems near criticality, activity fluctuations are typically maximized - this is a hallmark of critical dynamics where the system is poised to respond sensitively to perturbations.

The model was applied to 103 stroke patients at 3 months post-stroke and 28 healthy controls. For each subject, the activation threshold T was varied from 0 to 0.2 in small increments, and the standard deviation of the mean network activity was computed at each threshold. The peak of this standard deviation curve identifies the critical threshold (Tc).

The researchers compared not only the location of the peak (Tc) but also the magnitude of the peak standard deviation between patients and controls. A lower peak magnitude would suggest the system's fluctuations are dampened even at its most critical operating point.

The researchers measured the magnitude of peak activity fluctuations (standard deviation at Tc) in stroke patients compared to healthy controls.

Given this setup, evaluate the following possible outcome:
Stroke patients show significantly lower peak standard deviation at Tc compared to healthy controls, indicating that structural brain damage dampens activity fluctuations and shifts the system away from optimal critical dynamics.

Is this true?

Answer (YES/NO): YES